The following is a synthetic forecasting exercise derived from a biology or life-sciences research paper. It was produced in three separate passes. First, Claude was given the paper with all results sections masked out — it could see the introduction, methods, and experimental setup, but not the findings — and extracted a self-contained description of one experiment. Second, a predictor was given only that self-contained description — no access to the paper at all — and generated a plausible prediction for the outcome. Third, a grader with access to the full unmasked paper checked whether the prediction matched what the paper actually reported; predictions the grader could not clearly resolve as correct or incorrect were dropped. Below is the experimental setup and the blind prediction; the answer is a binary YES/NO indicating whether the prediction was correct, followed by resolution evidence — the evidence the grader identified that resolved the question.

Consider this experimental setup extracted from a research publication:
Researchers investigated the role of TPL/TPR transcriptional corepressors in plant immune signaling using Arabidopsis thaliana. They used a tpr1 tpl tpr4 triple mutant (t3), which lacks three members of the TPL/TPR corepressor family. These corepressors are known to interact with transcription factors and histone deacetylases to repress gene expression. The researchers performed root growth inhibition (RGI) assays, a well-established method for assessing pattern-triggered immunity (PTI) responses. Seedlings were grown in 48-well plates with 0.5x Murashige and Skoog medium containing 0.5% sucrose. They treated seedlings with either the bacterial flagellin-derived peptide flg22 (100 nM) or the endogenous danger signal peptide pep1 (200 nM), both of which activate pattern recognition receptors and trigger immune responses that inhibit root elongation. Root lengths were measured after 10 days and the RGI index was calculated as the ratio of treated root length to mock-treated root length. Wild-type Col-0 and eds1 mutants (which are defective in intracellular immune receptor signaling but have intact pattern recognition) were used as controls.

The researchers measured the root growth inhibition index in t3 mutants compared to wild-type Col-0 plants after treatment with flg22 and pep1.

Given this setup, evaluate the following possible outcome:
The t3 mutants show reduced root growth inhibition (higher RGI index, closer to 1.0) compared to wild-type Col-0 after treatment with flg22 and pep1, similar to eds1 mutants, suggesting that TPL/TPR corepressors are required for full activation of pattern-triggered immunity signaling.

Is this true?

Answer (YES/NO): NO